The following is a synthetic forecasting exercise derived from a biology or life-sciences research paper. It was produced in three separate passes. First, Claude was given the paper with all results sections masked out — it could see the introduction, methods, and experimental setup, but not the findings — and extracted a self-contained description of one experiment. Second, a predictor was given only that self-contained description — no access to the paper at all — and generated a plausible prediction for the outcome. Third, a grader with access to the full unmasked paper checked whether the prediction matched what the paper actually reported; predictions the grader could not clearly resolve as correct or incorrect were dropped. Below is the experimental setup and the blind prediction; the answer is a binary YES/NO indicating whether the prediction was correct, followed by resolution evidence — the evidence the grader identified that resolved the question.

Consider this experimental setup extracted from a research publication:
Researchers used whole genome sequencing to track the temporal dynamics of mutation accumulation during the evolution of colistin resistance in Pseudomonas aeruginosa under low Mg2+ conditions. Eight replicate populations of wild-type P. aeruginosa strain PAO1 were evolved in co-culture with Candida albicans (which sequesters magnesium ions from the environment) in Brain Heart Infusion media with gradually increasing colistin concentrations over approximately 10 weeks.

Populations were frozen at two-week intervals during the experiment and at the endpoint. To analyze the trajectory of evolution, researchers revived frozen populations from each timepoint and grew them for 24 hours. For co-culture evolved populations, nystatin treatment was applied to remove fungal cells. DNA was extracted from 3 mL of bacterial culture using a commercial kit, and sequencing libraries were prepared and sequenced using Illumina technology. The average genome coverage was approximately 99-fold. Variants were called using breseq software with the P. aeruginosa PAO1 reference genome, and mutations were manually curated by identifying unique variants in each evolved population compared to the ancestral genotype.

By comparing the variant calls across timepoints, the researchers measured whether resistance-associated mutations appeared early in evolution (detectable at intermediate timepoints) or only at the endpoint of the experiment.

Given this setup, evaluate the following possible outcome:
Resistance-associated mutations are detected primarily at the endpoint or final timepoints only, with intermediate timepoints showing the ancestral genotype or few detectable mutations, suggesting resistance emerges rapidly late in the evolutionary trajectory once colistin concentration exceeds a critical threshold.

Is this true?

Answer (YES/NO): NO